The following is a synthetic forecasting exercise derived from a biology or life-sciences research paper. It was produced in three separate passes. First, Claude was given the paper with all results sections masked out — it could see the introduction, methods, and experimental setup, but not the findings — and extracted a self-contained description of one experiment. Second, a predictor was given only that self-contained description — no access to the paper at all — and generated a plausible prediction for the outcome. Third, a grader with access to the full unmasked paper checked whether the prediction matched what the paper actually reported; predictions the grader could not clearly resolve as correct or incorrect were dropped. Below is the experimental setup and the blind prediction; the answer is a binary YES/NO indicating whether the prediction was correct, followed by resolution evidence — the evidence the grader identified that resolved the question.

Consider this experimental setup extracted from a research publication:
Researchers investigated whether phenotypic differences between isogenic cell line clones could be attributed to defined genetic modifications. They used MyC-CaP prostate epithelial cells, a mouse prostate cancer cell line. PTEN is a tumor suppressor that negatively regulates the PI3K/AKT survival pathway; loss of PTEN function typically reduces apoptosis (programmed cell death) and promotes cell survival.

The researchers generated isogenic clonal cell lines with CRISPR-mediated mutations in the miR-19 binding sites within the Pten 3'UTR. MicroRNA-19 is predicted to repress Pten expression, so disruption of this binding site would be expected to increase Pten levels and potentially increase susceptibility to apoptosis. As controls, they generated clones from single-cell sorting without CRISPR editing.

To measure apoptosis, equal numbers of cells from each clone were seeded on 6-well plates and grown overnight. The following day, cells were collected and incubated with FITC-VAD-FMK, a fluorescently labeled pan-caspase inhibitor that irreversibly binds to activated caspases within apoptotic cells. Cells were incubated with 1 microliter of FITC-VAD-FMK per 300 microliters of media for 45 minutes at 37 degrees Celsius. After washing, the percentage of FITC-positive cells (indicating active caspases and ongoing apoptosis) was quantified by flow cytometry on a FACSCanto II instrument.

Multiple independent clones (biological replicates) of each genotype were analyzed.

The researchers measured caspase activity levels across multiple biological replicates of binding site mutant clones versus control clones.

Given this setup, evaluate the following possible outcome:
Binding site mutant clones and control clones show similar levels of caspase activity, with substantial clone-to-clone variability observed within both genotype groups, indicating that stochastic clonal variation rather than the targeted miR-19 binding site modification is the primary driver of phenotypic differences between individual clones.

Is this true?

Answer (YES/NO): YES